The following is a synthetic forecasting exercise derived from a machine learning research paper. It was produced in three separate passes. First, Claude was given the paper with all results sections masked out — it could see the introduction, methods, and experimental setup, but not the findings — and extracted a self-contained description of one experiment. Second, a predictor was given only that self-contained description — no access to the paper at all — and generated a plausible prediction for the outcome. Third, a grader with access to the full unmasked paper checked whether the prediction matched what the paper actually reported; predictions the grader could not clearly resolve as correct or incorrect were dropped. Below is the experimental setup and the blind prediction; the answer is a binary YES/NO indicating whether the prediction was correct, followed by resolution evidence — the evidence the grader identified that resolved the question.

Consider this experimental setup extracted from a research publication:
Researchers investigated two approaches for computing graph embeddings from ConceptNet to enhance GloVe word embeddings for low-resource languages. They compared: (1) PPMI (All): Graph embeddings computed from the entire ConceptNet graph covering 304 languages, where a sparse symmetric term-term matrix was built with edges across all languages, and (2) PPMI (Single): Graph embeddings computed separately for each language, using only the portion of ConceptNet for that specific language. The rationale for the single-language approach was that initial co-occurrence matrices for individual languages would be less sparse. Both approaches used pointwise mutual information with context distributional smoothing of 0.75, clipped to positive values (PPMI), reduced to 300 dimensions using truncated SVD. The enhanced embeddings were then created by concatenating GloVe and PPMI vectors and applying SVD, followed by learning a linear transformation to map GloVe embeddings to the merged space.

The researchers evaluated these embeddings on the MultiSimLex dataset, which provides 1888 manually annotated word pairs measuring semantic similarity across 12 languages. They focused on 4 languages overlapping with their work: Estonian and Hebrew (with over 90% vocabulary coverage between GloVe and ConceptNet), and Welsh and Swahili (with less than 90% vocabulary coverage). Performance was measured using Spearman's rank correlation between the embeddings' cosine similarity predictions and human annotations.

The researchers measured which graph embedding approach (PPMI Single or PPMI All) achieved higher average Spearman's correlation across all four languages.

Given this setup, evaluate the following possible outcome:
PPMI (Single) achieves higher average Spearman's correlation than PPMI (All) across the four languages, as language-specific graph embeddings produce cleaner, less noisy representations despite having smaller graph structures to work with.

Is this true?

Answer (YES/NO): YES